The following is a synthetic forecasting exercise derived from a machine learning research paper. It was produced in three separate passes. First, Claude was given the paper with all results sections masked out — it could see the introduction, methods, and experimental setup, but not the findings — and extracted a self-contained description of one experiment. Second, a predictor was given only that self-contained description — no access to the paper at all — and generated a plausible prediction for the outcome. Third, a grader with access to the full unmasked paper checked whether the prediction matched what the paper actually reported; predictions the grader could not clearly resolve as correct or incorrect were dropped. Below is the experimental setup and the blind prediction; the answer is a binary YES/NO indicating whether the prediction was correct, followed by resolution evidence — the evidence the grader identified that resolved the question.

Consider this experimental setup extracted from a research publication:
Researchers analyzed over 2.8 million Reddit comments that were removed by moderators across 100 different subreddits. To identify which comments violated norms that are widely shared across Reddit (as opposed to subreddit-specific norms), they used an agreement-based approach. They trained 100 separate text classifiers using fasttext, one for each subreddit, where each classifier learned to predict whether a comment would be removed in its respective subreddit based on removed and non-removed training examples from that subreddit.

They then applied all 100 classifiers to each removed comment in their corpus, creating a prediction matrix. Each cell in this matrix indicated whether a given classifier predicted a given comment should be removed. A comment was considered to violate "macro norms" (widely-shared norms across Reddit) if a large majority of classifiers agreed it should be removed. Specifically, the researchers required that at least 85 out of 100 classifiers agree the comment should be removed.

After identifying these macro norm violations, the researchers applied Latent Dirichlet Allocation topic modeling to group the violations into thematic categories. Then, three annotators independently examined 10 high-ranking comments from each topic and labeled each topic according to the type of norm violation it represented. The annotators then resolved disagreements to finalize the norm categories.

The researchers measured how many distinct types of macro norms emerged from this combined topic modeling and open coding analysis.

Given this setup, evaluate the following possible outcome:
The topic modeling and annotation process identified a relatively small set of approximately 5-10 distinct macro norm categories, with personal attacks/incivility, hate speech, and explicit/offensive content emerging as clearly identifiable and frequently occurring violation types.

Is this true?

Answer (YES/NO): YES